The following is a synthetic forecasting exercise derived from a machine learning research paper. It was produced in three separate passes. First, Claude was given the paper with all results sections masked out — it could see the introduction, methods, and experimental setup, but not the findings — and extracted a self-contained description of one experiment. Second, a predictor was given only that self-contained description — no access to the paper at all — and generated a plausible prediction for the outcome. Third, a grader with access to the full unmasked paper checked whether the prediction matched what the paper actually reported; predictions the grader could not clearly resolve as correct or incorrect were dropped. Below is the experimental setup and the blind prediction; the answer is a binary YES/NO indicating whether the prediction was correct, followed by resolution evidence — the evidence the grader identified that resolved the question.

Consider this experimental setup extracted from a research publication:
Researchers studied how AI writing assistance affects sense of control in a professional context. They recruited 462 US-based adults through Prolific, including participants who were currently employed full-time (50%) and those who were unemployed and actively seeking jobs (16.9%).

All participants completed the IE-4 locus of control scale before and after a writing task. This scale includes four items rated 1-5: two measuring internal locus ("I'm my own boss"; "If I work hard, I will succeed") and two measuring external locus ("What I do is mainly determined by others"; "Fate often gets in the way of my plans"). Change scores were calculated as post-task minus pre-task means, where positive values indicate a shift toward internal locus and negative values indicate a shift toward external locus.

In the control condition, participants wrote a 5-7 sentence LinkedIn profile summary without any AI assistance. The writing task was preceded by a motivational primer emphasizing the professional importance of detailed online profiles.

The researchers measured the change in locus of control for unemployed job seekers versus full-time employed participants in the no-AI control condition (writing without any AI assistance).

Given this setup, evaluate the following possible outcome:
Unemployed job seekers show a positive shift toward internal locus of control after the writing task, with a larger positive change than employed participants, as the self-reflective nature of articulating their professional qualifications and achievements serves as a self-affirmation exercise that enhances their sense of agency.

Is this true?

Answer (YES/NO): NO